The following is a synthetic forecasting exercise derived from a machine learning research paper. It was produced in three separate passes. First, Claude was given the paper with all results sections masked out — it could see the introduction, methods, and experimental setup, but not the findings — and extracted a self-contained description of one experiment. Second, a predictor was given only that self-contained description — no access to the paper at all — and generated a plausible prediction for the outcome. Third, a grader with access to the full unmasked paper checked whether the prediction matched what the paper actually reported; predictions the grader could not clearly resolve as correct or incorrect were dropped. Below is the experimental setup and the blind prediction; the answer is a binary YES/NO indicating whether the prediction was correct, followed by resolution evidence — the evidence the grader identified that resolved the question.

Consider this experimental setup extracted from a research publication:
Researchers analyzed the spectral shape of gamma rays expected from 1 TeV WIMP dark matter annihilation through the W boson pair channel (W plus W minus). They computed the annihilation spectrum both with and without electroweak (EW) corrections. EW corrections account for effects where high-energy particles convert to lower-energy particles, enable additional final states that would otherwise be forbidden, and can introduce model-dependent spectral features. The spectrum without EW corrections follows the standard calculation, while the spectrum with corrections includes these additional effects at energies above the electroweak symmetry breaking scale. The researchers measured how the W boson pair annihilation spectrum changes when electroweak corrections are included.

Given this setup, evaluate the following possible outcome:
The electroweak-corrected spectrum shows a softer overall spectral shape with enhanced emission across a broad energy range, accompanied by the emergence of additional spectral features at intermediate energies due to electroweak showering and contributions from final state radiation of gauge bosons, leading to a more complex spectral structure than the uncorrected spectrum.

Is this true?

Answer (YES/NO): NO